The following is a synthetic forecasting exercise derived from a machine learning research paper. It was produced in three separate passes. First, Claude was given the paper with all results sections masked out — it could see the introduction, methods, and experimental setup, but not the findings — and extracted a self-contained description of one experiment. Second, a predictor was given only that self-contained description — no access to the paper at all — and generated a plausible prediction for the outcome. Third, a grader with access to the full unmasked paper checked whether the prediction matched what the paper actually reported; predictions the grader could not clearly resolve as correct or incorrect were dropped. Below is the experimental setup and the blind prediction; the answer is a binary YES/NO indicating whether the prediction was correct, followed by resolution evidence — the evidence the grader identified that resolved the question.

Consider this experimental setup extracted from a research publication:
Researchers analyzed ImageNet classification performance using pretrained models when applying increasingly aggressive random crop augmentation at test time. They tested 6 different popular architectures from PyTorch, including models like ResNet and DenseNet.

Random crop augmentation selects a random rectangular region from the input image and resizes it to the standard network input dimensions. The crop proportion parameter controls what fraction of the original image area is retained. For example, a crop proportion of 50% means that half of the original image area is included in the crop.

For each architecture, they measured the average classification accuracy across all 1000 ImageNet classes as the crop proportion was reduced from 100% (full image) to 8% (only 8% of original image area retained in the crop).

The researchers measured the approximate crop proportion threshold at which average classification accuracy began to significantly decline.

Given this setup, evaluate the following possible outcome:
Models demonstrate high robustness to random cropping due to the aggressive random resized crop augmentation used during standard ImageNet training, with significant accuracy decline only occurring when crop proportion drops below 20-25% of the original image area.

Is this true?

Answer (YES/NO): NO